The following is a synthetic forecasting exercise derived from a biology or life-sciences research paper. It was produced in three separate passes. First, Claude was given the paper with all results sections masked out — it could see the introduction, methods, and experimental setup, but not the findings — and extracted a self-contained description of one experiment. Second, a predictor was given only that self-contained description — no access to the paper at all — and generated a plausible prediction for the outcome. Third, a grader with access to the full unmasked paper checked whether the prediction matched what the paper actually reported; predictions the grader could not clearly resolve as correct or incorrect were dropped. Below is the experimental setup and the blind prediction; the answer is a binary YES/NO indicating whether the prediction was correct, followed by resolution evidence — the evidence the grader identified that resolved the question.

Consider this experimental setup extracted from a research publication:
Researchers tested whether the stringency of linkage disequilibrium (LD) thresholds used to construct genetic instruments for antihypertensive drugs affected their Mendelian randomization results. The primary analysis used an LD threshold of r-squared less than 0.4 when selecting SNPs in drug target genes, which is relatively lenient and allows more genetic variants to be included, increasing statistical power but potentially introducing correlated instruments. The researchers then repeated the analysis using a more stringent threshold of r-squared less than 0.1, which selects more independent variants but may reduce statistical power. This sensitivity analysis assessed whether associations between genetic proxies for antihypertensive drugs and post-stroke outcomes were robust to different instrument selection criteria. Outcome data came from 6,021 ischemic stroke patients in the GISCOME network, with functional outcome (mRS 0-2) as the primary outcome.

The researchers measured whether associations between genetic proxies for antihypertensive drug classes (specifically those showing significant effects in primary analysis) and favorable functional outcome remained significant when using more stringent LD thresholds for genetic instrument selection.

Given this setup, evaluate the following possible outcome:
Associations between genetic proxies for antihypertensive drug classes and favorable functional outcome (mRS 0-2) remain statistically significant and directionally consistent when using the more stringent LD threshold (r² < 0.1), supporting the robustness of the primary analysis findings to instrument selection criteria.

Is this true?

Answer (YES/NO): YES